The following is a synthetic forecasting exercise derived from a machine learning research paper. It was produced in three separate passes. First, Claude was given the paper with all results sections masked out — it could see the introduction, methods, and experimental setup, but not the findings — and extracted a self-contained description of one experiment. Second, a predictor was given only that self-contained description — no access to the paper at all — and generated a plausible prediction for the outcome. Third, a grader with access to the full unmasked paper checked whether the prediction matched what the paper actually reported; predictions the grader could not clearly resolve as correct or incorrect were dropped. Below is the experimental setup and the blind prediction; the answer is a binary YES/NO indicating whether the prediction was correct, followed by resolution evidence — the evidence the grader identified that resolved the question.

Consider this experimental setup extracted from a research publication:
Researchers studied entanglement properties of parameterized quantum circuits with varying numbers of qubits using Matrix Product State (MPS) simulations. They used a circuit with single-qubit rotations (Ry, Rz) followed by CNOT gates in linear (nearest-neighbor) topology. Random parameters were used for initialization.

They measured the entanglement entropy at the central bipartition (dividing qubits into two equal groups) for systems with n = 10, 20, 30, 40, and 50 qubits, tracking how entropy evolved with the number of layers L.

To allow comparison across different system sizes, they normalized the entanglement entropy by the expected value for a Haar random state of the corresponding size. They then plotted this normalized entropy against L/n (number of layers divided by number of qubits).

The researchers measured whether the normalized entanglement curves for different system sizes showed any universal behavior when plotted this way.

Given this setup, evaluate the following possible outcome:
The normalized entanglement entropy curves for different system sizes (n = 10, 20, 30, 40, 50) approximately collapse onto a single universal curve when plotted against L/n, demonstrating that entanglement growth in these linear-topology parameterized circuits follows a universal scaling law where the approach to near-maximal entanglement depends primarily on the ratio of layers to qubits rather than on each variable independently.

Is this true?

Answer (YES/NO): YES